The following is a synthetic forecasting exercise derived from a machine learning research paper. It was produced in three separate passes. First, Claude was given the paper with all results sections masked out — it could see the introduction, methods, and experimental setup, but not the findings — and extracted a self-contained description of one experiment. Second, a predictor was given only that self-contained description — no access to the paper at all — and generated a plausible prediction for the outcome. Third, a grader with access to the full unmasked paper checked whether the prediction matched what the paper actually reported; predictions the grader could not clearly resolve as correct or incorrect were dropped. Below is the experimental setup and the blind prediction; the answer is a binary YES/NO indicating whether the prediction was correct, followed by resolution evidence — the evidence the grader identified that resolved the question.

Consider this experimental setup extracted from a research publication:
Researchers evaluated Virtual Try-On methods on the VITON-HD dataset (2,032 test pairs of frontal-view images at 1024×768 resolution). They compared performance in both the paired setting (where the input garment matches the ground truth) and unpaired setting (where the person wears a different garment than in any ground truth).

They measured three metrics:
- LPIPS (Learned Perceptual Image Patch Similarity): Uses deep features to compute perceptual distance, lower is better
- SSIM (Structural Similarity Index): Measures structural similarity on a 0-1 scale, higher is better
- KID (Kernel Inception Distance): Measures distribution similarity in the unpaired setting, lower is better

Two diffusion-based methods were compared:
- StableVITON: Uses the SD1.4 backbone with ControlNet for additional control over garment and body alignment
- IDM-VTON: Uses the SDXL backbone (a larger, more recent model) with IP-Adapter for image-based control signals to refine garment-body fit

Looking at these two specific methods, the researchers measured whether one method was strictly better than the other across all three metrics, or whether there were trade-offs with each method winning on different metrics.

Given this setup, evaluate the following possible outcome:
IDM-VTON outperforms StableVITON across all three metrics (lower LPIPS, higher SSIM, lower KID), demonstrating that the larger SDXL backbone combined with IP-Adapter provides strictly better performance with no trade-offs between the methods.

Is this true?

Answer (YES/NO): NO